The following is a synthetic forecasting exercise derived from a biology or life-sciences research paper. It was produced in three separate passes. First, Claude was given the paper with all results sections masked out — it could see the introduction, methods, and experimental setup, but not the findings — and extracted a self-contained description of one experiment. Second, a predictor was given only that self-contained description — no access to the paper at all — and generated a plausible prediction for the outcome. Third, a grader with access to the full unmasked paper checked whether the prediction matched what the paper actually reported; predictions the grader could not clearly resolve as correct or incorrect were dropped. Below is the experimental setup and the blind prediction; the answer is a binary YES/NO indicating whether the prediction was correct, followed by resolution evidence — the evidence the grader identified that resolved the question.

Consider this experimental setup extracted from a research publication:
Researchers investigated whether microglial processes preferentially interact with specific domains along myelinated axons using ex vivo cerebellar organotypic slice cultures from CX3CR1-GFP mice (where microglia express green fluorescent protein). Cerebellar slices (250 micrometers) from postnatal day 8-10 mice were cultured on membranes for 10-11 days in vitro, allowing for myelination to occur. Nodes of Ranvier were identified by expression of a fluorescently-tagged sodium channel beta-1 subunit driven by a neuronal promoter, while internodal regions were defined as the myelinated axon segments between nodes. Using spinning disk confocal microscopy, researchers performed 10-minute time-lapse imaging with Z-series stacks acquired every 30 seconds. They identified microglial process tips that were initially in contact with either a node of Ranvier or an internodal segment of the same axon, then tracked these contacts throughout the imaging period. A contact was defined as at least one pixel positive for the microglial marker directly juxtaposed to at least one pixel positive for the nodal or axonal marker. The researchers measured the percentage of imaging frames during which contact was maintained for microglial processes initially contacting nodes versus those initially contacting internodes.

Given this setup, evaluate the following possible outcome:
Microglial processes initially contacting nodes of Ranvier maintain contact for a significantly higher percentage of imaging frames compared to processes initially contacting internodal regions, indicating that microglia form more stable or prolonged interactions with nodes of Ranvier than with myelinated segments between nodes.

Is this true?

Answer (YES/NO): YES